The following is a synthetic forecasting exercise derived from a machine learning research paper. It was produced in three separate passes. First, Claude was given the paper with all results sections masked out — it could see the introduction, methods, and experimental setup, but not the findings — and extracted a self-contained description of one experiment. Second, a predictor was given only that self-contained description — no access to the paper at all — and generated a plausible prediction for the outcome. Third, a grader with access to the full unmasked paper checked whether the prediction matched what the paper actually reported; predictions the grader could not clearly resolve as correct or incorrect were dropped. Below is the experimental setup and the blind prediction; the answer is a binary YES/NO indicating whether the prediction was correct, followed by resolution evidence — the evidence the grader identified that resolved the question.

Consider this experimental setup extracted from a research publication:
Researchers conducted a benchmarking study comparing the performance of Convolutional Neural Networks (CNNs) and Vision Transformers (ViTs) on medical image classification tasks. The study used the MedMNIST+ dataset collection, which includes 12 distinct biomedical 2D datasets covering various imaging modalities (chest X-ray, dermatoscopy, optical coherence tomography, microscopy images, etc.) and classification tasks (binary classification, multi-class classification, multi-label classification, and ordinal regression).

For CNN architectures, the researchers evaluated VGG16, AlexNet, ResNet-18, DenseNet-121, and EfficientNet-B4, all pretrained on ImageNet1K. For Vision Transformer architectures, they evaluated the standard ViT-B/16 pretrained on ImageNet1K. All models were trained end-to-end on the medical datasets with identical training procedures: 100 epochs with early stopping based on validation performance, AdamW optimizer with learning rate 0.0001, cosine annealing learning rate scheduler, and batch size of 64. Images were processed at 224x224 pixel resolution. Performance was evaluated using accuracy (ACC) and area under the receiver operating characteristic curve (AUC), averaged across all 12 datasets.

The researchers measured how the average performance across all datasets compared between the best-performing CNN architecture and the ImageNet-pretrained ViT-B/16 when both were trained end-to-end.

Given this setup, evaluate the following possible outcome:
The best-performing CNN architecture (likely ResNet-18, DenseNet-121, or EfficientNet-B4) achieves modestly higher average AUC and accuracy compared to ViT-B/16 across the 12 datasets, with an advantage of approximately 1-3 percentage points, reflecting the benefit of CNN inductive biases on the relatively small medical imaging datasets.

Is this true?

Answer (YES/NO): YES